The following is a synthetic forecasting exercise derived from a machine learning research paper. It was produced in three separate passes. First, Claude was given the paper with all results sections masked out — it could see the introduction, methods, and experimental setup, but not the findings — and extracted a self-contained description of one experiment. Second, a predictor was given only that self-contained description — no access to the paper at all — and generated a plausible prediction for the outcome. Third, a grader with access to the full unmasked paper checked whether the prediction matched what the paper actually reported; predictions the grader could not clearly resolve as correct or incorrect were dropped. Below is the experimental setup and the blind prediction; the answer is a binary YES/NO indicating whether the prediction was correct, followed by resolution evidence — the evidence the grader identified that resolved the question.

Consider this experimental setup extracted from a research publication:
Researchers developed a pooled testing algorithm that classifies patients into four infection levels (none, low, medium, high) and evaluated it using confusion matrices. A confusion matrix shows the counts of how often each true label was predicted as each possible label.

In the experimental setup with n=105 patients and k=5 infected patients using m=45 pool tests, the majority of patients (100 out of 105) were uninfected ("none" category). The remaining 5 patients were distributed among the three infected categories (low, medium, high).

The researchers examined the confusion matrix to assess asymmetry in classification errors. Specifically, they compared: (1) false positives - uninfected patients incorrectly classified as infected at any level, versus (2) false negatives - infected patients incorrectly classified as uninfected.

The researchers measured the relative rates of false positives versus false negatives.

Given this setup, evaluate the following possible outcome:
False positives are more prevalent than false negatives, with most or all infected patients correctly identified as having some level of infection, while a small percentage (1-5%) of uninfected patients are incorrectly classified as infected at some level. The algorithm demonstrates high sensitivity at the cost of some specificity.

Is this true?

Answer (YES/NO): NO